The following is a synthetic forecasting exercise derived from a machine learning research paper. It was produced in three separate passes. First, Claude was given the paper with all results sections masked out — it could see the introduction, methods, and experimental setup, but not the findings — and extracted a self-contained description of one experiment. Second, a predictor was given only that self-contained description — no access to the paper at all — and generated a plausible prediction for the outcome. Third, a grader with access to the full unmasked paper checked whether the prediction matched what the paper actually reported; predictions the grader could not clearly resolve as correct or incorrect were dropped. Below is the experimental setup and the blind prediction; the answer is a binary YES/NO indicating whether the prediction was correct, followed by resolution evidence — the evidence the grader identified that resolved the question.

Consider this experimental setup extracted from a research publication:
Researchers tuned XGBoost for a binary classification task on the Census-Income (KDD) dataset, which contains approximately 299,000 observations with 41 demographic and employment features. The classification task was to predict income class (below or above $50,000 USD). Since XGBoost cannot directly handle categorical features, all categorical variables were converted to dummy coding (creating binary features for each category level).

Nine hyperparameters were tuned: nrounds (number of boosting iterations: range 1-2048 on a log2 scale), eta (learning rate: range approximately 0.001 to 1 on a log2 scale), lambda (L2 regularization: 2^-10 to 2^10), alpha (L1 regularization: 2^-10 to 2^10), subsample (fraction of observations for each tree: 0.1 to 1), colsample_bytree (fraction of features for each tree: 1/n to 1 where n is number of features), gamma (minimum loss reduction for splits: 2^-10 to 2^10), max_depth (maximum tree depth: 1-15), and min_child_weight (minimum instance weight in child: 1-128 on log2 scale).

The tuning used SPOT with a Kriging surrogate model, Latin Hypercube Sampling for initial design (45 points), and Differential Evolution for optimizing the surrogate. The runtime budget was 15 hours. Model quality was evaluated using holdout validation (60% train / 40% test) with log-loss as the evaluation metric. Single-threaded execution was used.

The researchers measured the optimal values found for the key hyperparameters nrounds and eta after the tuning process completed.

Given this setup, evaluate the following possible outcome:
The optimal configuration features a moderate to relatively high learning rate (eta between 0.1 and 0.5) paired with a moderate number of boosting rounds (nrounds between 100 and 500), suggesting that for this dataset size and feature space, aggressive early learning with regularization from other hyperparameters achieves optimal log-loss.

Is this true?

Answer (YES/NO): YES